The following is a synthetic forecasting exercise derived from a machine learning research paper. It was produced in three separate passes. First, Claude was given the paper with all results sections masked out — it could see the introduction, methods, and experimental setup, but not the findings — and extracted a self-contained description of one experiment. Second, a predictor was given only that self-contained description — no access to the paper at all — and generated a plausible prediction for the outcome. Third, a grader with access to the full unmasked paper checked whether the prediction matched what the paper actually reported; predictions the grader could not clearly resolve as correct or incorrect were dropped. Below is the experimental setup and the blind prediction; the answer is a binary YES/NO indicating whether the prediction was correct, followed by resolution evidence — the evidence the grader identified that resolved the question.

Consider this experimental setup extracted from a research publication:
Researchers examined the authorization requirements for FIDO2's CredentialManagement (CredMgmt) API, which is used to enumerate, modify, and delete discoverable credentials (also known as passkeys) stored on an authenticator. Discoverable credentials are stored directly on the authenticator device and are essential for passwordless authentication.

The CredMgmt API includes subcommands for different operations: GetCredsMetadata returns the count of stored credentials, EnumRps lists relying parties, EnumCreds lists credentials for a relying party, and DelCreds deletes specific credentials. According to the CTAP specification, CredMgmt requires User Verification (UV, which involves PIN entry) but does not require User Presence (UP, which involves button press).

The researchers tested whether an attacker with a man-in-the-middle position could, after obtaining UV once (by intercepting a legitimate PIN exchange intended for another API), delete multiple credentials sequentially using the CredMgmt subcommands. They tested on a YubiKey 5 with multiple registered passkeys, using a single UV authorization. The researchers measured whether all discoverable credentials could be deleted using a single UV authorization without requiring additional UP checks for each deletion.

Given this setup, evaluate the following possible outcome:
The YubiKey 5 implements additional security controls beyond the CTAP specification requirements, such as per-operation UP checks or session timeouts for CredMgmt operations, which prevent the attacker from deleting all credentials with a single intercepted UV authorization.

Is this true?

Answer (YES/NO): NO